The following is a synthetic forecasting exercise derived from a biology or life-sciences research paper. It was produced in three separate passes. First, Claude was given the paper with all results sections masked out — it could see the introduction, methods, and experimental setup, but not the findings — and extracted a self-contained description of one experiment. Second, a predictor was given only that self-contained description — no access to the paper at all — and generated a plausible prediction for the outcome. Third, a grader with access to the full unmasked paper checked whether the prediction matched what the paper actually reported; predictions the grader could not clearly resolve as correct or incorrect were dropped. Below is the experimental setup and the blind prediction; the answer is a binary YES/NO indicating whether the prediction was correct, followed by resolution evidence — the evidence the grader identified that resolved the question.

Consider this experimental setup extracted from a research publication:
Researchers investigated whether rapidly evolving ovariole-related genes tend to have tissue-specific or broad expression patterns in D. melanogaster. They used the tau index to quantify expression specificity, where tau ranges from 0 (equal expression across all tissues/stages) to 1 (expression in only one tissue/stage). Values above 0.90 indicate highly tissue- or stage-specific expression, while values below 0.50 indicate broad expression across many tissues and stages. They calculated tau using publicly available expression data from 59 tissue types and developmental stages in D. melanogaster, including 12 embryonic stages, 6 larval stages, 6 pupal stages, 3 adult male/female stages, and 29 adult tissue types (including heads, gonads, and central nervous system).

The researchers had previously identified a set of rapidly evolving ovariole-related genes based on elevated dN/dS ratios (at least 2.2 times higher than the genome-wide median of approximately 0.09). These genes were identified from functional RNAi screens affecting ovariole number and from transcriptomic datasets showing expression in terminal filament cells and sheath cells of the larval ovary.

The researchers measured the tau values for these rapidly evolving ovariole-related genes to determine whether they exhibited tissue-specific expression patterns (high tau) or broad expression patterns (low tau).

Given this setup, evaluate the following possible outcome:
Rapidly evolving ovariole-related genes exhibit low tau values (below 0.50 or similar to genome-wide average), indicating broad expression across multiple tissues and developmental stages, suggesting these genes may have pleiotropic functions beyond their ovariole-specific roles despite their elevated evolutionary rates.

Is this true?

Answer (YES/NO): NO